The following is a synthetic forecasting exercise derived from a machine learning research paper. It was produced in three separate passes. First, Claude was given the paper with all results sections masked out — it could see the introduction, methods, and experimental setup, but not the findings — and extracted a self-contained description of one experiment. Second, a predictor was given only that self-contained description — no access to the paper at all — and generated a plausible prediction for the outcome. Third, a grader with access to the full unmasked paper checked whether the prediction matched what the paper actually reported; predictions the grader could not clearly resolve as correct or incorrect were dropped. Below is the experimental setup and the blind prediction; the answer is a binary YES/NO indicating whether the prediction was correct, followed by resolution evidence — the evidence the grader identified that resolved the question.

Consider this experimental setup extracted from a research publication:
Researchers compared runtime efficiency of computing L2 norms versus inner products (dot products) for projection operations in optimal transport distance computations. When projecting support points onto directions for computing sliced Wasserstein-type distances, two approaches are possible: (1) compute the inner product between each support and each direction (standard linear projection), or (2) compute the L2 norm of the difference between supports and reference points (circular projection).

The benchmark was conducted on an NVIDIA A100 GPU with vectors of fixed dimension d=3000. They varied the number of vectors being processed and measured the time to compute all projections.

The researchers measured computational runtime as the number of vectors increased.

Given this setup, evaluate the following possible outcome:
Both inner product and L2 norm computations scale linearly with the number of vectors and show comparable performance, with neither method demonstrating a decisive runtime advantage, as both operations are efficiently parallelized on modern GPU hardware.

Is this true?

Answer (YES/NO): NO